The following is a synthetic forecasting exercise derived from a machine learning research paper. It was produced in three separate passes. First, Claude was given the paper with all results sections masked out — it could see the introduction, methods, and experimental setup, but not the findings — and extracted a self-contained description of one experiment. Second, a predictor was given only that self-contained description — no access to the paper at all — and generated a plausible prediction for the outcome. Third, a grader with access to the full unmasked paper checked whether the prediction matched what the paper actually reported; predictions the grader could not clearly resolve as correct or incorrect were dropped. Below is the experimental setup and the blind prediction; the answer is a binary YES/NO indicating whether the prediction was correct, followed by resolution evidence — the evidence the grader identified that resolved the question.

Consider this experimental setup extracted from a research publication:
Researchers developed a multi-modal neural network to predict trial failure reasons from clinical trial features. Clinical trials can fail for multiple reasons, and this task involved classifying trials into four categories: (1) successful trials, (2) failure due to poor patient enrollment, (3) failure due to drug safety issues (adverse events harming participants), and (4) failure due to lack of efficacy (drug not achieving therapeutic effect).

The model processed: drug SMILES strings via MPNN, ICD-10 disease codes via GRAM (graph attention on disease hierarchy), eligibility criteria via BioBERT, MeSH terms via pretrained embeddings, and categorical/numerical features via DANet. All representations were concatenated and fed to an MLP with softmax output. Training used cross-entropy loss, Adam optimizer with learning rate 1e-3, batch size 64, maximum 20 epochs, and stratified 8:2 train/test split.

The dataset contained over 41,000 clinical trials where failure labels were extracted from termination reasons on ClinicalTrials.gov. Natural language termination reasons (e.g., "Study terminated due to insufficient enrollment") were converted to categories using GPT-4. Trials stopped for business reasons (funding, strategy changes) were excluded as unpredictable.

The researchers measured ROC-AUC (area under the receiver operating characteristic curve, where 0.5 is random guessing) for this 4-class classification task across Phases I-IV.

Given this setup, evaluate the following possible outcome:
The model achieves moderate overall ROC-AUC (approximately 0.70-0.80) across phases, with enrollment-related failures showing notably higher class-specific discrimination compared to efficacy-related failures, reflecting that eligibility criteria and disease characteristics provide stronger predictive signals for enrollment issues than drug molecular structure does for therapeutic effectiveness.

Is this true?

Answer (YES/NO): NO